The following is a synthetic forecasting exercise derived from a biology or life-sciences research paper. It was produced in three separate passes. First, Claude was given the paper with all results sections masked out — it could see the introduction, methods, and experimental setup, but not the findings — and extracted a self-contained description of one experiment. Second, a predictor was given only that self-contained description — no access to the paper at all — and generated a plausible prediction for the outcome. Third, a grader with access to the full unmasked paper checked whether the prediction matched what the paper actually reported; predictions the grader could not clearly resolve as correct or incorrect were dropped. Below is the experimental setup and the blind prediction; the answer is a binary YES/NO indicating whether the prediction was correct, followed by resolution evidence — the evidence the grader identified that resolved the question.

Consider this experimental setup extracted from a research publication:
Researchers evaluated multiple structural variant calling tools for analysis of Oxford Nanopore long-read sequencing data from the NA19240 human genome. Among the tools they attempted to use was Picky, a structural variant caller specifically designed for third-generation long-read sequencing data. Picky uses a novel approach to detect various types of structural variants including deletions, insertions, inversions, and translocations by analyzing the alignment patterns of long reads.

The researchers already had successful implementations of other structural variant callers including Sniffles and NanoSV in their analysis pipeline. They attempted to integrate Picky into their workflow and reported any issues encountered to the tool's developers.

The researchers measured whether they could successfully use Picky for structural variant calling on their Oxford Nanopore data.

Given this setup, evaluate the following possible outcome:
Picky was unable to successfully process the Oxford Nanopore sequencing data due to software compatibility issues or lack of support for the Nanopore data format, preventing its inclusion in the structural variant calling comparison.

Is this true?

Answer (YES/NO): YES